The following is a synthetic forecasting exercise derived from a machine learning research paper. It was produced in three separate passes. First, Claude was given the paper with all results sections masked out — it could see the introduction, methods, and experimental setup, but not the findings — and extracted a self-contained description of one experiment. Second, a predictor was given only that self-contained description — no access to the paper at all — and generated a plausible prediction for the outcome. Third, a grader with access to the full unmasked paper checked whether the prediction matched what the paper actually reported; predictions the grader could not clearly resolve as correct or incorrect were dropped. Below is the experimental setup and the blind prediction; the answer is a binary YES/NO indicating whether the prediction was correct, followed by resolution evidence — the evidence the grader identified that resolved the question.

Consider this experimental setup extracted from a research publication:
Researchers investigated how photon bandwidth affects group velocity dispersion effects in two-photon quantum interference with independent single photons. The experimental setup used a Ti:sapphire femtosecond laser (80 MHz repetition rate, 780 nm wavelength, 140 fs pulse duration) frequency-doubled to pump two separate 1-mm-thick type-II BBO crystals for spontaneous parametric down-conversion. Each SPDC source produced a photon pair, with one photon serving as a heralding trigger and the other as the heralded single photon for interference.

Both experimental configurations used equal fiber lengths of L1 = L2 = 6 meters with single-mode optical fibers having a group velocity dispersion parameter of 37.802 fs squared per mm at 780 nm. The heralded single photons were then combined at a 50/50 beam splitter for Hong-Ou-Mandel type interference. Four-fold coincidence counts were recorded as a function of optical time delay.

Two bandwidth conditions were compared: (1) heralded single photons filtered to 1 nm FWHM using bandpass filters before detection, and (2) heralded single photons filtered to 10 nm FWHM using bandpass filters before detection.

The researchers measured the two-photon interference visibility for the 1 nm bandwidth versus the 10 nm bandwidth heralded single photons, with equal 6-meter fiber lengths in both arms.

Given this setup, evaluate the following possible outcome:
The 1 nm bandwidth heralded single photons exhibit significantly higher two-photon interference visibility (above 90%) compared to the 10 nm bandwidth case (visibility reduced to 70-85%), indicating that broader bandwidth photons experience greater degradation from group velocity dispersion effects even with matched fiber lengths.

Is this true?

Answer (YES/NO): NO